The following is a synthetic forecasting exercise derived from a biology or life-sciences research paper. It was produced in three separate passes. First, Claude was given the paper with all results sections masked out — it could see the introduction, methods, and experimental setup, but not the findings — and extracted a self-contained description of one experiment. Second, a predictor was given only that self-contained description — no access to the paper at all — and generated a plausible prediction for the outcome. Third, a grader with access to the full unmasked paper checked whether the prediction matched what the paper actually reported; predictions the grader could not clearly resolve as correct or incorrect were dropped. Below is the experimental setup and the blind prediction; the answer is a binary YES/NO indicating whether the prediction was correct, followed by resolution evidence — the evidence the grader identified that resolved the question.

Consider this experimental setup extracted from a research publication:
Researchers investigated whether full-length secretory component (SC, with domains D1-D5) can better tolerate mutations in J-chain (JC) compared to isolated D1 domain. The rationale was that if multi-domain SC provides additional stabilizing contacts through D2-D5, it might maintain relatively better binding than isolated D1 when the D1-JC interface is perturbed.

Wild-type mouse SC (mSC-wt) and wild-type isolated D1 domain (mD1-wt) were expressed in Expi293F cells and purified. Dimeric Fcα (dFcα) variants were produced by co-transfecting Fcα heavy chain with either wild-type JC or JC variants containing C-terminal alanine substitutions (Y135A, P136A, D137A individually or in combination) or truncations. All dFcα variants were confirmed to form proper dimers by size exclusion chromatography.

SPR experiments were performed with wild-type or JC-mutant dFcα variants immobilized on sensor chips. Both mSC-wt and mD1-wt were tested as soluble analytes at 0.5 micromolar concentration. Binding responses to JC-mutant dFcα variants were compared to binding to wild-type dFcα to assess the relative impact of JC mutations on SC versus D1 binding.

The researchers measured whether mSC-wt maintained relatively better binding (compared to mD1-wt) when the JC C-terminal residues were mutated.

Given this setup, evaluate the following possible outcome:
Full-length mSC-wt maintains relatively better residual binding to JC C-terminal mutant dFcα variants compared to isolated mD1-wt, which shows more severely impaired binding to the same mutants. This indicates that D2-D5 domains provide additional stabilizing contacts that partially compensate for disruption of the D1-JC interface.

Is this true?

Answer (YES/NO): NO